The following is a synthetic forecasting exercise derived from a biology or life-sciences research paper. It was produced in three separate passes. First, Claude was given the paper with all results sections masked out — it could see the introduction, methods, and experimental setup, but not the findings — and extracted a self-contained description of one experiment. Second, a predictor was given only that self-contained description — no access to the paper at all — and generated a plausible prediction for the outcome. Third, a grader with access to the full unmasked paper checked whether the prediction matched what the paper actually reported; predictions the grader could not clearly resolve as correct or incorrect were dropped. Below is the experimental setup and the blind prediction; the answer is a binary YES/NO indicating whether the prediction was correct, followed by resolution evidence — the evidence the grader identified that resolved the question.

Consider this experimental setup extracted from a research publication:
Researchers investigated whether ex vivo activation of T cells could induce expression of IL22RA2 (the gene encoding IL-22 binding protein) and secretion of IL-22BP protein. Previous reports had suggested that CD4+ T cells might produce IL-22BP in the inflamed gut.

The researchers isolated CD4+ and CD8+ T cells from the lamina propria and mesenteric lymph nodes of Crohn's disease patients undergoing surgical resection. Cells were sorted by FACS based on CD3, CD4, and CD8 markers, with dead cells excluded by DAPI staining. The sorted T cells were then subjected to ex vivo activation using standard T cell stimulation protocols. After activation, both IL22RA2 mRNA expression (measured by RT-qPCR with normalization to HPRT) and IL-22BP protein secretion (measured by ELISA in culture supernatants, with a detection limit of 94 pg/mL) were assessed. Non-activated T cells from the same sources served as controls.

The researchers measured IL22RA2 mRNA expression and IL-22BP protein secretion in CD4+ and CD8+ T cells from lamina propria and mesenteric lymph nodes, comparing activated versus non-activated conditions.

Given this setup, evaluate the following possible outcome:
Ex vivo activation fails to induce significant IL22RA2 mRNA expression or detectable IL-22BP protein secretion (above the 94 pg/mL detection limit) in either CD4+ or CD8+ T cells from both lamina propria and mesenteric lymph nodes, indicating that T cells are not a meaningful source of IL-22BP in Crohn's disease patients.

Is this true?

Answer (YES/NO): YES